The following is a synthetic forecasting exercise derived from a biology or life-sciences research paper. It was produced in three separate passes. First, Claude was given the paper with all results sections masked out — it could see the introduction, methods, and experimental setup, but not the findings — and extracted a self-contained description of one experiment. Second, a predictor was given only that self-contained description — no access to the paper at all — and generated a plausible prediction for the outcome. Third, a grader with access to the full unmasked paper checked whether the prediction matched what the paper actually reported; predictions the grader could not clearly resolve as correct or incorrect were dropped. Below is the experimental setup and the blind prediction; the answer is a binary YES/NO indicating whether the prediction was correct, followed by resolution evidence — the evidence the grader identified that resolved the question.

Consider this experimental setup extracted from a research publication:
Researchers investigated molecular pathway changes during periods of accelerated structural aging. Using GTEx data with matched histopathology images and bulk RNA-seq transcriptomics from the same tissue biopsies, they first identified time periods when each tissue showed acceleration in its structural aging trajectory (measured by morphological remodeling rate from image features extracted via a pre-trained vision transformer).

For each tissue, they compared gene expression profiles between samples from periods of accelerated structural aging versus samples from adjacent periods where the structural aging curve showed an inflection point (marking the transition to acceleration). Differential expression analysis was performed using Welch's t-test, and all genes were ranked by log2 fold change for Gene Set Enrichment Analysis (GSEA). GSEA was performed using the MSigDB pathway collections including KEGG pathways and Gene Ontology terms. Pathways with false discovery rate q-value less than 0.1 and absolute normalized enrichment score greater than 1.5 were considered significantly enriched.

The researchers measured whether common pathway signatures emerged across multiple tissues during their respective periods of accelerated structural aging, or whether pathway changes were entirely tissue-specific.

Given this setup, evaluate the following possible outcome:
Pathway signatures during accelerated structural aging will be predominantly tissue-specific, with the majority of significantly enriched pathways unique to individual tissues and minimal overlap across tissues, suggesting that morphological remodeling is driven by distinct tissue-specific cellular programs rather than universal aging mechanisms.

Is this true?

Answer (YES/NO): NO